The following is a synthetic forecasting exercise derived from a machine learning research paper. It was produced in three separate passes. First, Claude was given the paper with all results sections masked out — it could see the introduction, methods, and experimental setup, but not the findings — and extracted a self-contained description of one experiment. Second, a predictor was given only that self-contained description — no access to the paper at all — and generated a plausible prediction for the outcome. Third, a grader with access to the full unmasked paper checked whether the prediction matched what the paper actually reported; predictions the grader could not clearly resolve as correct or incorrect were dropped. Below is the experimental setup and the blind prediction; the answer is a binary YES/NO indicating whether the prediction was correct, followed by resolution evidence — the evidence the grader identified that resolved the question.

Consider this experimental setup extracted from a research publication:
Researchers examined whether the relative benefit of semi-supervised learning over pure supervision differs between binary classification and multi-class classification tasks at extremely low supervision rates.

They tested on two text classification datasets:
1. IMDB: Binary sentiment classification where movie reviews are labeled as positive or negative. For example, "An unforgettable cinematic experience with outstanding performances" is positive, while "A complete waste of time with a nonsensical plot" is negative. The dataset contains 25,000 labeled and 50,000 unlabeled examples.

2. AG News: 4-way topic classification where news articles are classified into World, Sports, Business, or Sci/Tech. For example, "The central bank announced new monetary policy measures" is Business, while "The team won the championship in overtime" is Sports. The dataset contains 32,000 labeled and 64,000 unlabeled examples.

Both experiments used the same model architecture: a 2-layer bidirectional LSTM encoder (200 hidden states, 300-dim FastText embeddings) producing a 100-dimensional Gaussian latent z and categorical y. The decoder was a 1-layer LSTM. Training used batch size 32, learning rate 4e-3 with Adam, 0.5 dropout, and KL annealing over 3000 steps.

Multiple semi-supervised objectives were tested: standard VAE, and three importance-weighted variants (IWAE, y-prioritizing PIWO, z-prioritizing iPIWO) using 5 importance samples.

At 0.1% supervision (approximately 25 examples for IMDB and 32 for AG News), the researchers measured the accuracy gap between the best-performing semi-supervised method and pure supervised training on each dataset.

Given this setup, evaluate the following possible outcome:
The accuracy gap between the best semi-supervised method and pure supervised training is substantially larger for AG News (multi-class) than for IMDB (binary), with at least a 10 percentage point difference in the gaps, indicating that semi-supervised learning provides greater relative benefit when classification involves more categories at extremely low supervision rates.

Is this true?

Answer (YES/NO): NO